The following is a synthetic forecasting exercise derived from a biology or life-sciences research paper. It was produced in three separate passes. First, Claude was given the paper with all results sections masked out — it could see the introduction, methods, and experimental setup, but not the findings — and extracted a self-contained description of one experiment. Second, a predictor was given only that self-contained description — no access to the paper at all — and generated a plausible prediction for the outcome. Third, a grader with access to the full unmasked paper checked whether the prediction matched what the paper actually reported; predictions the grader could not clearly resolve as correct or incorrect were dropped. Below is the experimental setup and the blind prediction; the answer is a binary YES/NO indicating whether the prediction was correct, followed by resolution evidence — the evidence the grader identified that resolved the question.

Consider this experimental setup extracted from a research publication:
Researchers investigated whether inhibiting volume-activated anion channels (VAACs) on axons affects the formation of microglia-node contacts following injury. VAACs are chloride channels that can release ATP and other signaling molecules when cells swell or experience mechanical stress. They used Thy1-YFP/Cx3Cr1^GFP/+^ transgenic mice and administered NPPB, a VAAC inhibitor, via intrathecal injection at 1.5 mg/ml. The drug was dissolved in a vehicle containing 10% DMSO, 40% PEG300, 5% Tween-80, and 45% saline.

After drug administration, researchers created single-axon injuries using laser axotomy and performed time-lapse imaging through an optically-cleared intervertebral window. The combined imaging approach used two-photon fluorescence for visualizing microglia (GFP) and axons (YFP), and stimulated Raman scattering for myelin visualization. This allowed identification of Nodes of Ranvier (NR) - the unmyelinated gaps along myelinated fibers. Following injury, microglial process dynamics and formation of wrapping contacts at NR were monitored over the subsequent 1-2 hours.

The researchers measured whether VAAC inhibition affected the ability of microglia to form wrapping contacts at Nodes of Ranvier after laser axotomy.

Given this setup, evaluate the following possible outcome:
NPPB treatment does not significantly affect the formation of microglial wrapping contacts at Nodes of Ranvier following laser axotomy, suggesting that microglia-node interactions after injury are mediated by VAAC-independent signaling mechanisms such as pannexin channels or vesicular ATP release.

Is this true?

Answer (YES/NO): NO